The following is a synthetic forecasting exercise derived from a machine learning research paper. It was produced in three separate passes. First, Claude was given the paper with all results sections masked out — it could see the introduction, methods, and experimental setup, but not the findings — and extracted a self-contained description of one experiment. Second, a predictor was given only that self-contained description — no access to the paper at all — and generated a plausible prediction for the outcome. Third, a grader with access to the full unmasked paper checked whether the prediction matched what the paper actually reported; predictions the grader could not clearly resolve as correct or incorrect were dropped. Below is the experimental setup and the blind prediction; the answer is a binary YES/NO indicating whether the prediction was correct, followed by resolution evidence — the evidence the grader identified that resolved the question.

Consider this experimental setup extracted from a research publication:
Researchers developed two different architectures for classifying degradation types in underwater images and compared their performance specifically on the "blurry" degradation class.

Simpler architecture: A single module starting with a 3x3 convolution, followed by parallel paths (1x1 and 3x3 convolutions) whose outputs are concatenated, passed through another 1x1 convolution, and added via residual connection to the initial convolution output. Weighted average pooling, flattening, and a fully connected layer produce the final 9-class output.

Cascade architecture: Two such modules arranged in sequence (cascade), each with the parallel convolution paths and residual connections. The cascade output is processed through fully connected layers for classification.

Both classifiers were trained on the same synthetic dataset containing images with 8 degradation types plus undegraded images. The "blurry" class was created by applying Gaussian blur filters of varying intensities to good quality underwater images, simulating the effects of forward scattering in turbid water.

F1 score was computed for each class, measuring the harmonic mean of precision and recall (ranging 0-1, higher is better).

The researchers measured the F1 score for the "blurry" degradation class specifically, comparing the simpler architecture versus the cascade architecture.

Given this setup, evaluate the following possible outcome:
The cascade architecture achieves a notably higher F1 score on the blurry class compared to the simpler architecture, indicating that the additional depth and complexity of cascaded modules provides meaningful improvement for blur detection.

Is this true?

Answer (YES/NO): YES